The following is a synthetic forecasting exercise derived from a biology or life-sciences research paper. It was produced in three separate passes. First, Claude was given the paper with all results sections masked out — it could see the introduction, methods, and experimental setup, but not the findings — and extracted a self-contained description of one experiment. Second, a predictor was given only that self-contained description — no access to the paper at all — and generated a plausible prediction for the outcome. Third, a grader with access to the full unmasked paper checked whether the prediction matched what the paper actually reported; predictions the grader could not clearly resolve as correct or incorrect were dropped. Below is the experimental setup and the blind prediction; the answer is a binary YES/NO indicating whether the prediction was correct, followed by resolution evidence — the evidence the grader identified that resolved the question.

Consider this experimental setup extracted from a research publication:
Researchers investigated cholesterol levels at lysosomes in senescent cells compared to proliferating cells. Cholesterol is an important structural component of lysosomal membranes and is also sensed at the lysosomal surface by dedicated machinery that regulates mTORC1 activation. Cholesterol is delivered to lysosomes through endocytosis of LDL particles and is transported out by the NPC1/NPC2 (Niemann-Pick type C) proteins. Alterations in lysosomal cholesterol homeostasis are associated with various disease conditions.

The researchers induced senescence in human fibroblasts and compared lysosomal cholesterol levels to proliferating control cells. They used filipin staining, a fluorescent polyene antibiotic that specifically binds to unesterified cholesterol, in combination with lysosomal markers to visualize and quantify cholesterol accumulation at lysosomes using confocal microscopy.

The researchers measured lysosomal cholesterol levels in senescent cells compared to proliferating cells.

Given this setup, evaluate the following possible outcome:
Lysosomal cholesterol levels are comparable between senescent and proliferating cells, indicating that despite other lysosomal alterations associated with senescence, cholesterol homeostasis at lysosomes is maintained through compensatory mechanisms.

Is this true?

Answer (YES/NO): NO